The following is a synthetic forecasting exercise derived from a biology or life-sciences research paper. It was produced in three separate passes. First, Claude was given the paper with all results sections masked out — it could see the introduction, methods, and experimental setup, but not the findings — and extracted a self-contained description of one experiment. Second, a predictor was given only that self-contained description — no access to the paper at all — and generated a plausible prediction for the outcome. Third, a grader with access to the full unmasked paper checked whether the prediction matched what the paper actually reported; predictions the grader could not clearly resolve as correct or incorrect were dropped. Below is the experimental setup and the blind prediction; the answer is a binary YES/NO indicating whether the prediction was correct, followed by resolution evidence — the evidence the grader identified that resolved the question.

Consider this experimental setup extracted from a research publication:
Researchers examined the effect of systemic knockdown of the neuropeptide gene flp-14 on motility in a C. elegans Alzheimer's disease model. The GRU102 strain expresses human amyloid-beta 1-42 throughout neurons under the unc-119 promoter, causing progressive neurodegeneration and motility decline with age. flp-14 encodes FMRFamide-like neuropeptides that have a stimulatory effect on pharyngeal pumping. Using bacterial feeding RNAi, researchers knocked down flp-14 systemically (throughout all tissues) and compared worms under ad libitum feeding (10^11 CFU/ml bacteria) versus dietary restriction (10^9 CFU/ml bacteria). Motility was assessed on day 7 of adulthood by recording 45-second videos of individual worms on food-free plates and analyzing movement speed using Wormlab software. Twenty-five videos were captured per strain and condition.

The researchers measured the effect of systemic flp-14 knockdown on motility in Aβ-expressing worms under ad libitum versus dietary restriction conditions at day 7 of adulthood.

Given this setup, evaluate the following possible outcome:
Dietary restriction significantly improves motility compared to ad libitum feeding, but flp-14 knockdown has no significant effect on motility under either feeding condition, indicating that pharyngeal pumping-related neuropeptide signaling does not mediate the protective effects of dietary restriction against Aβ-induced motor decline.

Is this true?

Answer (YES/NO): NO